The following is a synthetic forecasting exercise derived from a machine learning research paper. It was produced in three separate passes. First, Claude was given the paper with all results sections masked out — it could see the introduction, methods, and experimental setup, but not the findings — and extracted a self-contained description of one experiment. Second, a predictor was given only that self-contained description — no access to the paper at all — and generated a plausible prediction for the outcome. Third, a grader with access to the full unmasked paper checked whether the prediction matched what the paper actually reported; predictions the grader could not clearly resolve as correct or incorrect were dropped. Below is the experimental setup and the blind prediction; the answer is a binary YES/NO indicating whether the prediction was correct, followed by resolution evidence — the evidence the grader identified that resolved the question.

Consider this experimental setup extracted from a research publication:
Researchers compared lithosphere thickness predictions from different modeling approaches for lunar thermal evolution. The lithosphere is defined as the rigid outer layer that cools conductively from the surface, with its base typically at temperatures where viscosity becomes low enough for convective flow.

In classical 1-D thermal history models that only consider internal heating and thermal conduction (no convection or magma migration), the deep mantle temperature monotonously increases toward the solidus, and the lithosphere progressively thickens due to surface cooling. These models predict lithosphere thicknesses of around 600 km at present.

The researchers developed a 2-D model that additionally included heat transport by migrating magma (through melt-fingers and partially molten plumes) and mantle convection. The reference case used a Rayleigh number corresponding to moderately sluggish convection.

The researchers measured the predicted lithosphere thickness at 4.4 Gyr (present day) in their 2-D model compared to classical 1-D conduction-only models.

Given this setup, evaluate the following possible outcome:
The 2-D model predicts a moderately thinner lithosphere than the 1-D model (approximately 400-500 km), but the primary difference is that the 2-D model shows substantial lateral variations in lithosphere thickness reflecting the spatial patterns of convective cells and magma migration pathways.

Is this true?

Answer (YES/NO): NO